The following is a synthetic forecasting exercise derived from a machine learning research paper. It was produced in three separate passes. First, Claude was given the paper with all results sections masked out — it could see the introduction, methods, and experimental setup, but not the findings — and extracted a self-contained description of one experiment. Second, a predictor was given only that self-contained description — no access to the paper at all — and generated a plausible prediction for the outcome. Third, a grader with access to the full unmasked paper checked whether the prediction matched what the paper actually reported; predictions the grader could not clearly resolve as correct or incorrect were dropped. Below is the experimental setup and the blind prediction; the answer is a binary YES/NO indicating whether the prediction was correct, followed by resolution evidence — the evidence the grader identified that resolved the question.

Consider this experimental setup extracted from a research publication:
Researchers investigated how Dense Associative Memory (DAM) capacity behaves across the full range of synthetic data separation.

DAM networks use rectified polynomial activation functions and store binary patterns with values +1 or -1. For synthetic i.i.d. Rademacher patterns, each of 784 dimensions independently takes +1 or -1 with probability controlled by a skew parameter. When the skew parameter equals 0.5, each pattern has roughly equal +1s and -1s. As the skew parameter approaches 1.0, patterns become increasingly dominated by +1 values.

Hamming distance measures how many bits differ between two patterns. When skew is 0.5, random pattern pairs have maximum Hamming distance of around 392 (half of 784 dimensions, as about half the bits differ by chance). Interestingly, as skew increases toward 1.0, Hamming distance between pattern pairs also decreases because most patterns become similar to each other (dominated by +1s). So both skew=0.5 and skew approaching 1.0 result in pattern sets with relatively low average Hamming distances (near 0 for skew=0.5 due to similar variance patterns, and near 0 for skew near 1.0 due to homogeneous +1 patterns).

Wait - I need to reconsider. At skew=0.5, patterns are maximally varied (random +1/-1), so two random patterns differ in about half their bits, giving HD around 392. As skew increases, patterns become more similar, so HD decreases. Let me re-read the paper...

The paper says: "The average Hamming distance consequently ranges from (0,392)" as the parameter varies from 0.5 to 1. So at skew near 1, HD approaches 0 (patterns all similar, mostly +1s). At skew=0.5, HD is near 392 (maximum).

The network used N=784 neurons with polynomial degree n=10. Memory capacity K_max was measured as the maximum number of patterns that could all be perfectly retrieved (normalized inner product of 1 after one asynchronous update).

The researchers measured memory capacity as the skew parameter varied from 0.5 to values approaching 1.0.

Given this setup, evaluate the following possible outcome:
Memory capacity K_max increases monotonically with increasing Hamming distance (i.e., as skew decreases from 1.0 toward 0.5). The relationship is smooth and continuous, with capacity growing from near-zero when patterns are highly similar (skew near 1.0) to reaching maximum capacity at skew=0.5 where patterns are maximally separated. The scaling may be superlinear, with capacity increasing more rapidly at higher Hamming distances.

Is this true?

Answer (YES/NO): YES